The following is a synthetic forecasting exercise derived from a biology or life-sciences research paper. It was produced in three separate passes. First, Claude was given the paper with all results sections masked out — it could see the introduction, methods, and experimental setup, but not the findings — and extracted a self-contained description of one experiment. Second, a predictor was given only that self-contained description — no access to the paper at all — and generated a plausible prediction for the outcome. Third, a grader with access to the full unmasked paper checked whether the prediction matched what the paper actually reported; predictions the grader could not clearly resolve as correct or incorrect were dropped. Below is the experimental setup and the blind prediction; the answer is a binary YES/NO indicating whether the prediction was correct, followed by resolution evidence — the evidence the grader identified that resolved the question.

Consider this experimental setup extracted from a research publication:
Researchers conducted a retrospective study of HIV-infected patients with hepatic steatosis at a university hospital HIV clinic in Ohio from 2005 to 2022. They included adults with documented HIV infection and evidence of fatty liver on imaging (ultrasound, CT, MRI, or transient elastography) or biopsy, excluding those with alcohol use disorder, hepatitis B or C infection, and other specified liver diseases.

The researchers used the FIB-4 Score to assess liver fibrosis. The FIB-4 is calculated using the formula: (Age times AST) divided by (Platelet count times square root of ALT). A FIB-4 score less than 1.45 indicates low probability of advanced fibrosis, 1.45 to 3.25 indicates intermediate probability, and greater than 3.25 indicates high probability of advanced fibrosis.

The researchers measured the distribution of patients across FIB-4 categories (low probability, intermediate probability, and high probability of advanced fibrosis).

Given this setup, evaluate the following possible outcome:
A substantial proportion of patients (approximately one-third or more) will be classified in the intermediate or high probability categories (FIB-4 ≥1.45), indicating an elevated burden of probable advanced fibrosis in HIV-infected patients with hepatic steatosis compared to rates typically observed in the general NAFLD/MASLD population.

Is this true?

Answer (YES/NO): YES